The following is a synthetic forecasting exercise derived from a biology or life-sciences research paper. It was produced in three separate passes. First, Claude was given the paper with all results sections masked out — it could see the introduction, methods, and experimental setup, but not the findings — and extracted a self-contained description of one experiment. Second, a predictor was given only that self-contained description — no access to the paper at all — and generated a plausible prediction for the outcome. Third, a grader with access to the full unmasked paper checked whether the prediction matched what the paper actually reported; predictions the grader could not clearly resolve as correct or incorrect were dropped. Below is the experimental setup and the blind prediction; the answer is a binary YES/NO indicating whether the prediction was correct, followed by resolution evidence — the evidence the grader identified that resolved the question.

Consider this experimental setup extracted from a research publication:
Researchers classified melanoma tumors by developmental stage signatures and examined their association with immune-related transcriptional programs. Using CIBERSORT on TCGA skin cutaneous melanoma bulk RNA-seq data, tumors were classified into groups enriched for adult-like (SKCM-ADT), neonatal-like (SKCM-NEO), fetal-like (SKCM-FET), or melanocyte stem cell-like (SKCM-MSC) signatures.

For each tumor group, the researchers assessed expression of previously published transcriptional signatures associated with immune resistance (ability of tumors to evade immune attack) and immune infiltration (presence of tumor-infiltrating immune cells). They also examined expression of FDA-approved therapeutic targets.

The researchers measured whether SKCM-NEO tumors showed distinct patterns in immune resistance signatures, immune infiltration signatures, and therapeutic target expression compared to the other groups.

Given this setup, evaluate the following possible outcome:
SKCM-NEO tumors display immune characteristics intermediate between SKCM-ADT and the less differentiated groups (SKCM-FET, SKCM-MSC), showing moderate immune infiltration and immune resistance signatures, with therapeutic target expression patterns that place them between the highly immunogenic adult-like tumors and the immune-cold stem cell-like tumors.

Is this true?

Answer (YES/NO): NO